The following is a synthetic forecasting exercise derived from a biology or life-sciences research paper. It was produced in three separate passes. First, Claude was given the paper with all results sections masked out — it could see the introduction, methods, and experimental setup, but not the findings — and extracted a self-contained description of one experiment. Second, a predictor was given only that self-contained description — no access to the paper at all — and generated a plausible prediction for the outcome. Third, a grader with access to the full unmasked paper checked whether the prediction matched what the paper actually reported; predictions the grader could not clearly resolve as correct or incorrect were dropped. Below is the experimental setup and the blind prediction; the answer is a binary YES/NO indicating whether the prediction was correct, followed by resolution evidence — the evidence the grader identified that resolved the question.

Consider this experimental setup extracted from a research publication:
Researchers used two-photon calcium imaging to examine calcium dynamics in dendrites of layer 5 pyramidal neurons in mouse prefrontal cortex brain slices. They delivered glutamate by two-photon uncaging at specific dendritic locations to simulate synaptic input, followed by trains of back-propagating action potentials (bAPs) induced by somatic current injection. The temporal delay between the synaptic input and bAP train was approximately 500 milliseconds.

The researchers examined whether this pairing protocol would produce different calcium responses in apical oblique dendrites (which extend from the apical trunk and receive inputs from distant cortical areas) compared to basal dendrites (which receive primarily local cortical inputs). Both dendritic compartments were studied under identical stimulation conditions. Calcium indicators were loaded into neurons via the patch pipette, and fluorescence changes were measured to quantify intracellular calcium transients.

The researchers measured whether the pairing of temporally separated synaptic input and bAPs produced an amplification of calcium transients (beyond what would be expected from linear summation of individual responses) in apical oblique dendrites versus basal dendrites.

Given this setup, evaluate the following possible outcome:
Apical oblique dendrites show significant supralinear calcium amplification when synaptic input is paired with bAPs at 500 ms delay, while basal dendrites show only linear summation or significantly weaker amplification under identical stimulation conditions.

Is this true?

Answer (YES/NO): YES